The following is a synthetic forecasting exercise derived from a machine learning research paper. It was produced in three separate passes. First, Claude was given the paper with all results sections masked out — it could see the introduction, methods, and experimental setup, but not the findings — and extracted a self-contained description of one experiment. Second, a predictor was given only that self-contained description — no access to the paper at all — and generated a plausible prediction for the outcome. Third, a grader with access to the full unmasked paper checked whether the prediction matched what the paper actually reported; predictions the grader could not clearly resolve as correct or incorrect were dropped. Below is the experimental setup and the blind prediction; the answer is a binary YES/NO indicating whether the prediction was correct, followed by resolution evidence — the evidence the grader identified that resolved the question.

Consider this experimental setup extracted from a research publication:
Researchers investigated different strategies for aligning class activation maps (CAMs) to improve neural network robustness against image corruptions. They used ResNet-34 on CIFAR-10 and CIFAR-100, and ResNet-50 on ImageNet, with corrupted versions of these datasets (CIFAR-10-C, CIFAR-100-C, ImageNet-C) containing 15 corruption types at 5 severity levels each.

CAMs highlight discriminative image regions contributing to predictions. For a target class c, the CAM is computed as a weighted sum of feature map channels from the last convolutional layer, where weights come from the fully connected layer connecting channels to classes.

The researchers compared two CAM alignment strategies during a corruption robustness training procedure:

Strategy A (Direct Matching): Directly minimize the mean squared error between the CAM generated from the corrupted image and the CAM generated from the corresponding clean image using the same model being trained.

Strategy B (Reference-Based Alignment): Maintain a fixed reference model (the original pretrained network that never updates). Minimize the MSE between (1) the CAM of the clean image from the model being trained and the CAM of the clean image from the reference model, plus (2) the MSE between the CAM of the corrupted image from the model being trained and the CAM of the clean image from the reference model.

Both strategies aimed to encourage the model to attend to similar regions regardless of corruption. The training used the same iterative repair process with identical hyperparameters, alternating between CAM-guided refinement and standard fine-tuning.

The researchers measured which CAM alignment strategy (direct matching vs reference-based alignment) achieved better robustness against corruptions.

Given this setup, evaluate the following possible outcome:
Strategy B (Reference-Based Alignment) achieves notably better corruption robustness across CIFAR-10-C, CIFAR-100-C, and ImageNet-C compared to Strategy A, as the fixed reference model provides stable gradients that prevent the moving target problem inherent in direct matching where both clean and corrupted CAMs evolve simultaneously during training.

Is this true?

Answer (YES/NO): YES